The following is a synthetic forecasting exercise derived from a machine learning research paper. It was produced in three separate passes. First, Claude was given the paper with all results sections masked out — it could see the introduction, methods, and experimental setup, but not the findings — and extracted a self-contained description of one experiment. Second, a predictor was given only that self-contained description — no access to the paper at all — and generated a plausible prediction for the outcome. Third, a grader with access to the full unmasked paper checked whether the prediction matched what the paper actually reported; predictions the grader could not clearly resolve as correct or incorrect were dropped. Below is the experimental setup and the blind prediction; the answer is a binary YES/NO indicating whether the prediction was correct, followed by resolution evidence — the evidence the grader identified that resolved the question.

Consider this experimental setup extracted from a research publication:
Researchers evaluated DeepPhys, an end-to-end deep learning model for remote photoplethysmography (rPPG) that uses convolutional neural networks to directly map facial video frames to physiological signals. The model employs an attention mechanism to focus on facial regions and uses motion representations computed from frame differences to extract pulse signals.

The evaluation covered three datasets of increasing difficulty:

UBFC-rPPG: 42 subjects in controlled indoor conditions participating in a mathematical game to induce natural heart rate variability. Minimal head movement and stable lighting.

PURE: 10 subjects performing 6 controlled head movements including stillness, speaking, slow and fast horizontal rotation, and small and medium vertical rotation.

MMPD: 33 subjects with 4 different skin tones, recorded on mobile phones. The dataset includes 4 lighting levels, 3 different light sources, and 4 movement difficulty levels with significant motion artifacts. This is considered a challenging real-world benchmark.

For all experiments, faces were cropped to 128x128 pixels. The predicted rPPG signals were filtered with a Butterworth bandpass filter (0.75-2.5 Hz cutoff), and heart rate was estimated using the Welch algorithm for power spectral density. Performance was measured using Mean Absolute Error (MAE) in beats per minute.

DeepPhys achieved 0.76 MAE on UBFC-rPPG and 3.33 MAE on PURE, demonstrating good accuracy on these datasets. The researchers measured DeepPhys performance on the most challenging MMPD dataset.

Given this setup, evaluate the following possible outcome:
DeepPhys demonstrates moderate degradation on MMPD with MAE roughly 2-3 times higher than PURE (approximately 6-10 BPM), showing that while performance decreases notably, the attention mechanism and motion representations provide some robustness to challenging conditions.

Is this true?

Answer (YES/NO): NO